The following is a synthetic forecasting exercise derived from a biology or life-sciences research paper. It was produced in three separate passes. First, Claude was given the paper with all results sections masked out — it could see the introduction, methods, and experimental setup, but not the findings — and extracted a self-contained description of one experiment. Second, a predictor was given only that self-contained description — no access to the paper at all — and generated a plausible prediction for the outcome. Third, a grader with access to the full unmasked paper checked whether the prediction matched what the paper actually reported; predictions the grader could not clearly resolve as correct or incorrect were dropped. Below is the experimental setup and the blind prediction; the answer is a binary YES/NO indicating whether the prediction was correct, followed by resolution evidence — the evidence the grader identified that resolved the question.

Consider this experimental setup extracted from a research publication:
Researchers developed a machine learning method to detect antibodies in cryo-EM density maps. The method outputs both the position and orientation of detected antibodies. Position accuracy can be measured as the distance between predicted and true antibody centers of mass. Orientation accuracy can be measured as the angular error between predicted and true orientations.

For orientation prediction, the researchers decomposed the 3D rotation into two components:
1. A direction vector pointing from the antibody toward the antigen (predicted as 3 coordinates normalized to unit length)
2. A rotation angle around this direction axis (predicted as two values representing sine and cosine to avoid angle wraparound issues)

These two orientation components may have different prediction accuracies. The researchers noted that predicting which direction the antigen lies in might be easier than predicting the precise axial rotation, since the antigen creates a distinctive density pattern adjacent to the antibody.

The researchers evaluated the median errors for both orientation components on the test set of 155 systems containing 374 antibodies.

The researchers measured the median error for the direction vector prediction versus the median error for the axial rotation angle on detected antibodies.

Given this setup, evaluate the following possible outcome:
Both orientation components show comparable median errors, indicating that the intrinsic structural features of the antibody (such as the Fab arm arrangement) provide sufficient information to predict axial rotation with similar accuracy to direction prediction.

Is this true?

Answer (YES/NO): NO